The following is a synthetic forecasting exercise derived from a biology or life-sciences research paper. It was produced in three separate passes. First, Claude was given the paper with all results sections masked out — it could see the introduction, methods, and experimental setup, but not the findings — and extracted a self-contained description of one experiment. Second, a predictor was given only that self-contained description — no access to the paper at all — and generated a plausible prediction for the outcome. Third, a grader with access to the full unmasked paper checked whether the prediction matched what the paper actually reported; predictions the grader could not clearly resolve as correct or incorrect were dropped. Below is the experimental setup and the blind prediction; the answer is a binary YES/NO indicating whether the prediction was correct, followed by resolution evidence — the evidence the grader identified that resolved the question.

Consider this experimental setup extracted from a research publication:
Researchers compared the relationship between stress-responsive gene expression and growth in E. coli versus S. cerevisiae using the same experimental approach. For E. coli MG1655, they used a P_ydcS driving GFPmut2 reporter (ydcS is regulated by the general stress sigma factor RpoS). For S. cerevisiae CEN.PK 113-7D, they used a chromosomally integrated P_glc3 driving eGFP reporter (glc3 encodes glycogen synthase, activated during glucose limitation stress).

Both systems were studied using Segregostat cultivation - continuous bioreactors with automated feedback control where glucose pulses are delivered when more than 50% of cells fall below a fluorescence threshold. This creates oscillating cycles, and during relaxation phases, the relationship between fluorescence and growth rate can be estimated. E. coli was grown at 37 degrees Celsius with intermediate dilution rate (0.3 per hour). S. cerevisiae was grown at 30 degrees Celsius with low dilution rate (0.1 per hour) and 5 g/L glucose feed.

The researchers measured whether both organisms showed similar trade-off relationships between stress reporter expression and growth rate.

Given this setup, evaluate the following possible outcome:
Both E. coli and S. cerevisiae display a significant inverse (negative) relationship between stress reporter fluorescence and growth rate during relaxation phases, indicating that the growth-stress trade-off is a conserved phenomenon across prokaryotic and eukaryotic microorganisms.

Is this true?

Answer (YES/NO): NO